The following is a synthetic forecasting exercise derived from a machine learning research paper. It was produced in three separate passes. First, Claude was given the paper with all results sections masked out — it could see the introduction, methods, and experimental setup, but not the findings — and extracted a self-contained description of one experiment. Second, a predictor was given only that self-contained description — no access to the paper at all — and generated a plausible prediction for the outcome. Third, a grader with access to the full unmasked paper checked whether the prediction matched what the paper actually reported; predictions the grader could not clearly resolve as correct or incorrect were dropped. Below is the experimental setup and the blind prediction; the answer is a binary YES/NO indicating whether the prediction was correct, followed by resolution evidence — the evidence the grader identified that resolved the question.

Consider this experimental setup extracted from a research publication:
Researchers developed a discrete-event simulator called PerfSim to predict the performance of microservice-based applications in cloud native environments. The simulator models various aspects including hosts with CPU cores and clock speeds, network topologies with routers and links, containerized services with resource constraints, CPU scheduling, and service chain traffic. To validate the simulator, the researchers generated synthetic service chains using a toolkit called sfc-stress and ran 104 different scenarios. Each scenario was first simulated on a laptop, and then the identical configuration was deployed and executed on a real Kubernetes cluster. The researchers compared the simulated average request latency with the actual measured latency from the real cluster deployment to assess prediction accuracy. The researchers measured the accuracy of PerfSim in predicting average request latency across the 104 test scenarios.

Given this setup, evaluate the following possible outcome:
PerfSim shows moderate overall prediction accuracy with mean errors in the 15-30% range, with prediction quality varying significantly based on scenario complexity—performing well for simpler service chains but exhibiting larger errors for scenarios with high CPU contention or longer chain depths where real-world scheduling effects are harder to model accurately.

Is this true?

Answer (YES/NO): NO